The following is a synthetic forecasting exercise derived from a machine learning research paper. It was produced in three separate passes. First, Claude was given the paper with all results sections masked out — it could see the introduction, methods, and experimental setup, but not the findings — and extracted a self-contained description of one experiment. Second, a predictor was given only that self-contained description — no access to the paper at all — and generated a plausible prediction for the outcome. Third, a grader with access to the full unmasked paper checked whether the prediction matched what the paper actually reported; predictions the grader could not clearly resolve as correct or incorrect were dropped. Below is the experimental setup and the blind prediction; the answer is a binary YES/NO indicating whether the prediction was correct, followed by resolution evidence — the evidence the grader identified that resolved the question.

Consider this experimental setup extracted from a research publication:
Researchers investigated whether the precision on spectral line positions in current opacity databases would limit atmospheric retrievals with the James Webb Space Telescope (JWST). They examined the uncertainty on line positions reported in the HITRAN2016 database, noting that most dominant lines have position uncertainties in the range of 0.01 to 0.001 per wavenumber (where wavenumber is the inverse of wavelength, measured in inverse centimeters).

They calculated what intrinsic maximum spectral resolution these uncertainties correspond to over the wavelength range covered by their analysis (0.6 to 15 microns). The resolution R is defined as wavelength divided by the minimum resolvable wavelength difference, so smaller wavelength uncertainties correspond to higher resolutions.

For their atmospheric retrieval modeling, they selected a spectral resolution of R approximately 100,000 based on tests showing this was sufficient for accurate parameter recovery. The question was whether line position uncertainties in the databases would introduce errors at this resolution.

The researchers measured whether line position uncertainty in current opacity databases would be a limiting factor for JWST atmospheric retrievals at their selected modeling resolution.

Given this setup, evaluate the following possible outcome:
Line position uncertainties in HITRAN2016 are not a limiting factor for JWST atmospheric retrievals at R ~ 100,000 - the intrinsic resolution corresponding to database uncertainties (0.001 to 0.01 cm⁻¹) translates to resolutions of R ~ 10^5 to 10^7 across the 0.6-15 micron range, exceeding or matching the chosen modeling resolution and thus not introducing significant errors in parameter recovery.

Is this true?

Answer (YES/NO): NO